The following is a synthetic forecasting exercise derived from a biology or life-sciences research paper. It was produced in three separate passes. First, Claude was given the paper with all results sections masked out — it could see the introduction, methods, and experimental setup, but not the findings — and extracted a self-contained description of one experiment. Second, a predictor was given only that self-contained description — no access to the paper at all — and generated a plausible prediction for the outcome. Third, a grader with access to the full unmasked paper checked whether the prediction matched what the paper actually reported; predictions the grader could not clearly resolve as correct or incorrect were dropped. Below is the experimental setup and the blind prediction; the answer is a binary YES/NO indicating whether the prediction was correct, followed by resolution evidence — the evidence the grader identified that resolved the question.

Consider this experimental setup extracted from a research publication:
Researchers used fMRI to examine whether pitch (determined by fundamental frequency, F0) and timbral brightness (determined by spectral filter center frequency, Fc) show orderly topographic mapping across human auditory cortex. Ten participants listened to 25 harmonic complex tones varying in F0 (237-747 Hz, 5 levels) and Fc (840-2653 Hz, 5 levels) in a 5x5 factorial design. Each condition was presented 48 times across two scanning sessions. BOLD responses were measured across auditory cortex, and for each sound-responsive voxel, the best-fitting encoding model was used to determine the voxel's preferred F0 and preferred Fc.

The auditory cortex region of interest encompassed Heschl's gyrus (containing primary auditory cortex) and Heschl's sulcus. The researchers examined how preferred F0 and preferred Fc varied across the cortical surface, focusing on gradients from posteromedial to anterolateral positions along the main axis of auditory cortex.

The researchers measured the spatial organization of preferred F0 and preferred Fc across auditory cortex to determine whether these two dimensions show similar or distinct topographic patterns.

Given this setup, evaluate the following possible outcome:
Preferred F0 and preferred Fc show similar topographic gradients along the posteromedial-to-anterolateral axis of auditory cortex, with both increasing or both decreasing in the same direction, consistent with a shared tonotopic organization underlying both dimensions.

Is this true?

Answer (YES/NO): YES